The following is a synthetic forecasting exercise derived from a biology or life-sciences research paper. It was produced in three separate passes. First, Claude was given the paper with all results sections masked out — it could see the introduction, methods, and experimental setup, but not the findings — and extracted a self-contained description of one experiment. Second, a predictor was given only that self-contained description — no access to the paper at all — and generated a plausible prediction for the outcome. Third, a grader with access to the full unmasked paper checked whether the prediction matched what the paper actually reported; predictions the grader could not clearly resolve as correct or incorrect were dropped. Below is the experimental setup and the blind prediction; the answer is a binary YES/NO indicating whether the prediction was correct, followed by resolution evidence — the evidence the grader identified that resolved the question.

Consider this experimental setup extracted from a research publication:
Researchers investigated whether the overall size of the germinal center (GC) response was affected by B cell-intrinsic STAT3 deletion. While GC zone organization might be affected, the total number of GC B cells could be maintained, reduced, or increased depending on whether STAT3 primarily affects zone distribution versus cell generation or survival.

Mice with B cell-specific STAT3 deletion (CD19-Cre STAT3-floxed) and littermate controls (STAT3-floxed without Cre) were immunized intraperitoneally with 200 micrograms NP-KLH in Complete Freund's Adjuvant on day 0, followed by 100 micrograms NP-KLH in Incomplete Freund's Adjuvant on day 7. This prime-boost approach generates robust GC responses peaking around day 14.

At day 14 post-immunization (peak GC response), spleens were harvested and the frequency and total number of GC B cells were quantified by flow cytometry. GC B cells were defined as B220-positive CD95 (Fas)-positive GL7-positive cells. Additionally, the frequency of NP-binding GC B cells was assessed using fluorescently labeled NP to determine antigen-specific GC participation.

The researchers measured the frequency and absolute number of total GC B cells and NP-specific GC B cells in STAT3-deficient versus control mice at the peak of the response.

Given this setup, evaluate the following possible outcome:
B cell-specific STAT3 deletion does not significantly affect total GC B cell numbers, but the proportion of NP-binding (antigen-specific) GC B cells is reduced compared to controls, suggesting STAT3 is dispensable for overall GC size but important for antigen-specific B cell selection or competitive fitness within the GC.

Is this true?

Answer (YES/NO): NO